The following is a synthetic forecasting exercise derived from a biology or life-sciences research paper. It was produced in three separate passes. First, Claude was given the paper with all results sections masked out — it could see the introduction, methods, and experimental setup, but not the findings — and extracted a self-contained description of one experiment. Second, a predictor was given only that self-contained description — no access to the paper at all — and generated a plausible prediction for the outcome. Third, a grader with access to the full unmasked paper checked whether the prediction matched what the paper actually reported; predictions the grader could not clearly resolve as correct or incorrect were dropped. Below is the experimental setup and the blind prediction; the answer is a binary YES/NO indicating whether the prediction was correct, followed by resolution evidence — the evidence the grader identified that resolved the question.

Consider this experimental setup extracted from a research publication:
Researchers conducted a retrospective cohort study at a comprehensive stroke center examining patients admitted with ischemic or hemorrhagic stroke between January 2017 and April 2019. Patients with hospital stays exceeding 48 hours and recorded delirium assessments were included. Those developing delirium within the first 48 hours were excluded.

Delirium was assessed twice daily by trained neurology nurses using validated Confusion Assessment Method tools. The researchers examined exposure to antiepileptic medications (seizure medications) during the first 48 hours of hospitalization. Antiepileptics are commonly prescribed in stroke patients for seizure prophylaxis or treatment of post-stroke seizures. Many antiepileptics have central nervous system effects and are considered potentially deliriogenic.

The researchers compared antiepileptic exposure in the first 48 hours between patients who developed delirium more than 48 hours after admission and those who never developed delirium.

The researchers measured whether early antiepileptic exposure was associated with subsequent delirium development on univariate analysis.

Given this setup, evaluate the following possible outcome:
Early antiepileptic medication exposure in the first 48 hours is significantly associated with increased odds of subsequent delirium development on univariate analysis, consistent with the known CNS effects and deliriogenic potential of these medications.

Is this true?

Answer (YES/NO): YES